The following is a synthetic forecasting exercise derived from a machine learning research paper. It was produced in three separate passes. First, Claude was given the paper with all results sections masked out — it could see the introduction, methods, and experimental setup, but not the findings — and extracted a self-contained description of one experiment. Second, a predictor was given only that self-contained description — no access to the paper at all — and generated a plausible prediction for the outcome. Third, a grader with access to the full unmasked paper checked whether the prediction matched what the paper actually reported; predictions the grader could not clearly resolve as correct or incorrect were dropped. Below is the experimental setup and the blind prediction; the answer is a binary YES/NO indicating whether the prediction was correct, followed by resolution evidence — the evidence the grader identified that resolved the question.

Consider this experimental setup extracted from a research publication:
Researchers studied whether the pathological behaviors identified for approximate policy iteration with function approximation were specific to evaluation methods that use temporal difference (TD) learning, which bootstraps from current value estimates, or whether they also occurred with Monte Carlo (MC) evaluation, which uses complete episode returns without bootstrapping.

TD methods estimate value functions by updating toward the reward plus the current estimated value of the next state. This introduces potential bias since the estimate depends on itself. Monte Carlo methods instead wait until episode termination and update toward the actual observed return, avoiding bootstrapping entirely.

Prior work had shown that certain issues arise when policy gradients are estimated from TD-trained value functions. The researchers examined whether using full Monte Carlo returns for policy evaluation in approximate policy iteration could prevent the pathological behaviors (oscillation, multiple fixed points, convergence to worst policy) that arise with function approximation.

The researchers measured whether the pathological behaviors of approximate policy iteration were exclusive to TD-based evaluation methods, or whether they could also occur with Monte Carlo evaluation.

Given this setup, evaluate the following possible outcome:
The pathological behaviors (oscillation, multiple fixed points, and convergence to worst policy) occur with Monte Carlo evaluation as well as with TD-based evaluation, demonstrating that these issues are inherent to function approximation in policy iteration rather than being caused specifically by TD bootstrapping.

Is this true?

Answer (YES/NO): YES